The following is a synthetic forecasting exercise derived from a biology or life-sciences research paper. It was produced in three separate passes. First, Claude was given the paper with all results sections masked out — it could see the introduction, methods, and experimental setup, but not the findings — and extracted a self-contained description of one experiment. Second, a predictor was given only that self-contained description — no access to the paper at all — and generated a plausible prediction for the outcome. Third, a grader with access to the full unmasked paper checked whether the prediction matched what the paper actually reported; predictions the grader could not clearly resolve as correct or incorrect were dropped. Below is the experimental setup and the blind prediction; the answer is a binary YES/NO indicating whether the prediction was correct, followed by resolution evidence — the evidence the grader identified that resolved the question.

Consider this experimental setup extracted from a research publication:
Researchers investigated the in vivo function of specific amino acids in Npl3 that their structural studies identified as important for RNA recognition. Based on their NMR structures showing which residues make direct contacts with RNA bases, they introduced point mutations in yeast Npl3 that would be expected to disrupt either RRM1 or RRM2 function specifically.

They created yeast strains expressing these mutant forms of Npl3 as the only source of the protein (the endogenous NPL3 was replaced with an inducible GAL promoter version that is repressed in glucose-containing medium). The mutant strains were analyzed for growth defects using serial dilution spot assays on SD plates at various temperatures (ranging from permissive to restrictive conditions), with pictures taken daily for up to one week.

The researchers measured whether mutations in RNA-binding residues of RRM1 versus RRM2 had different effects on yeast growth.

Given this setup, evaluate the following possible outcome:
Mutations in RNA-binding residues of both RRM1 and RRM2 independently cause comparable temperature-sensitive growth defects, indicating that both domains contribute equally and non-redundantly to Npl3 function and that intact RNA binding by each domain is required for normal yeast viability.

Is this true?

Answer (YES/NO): NO